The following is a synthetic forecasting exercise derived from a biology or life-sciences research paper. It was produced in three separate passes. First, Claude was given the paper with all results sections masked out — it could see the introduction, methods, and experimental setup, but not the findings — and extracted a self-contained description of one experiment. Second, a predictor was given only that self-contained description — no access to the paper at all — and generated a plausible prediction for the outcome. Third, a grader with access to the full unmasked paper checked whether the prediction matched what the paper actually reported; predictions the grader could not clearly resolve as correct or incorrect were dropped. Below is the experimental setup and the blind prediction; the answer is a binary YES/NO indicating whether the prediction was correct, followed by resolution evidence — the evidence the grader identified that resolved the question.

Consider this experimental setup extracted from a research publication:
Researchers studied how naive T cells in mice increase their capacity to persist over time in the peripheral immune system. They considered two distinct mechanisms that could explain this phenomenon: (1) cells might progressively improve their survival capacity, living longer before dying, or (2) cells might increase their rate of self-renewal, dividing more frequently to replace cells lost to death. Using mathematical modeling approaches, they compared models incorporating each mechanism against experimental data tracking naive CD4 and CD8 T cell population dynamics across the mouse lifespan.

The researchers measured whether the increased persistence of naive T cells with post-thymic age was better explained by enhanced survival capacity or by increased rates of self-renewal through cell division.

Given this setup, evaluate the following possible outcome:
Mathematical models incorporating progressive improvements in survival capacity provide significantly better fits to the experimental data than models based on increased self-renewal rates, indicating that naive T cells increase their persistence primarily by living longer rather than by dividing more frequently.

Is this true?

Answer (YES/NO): YES